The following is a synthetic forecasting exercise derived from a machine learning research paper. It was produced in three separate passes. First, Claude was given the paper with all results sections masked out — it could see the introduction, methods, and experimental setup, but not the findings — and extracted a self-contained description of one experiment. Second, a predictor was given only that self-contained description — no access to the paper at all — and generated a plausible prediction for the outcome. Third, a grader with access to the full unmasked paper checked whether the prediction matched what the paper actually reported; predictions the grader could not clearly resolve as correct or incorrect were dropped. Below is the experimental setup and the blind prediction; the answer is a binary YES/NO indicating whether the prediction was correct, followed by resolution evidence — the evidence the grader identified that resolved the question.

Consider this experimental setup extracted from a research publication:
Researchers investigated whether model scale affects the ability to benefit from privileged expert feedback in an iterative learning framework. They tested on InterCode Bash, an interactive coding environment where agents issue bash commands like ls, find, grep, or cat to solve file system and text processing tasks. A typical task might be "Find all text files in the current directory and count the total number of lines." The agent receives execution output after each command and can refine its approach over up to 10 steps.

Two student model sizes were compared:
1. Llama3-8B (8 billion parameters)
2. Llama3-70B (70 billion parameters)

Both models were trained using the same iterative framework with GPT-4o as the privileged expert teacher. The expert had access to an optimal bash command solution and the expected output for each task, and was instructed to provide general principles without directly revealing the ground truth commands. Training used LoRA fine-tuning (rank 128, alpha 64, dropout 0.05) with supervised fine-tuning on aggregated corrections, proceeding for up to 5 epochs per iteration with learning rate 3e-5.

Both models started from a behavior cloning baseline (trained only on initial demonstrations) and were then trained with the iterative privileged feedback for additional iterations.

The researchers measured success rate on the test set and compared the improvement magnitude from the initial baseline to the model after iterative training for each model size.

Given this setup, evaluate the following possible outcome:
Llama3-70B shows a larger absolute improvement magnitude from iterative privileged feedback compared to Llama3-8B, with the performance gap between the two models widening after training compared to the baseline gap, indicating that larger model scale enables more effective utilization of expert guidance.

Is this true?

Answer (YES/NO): YES